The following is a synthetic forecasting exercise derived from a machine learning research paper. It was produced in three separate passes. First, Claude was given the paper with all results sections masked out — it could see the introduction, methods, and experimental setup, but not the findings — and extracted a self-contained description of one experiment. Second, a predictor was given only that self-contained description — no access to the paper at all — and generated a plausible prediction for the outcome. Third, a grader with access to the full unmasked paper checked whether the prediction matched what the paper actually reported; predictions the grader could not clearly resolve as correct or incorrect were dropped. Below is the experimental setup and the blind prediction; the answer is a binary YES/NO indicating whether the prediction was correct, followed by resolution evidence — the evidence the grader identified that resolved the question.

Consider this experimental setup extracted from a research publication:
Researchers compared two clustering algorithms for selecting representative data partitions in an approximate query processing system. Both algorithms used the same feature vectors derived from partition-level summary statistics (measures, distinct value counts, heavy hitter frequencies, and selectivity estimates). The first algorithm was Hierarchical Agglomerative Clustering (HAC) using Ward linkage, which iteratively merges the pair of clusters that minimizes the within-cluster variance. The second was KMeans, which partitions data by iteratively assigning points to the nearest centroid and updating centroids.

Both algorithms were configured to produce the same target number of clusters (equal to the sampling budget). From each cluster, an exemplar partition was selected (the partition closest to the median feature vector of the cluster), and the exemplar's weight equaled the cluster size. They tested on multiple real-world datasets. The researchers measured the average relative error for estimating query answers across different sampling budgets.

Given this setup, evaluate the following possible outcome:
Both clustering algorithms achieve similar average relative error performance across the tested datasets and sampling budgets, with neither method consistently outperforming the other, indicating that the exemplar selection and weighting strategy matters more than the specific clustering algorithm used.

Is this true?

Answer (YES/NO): YES